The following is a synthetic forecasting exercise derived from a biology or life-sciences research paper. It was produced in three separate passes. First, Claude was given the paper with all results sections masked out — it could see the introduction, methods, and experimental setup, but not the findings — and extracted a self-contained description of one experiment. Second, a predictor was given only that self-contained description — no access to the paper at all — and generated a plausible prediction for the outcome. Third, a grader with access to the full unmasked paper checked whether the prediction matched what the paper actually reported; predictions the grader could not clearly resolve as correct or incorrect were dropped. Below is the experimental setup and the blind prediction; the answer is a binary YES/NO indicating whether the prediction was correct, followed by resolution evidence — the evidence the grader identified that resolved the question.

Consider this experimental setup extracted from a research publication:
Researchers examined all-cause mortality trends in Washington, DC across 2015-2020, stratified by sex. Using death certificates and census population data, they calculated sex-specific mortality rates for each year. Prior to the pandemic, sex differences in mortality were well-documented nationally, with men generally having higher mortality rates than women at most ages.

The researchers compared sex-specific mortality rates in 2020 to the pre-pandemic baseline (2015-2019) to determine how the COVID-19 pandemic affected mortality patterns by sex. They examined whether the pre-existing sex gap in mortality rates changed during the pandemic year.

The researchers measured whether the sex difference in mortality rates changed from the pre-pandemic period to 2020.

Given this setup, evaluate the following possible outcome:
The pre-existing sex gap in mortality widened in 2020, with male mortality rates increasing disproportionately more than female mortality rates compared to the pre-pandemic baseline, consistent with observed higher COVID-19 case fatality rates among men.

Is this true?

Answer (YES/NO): YES